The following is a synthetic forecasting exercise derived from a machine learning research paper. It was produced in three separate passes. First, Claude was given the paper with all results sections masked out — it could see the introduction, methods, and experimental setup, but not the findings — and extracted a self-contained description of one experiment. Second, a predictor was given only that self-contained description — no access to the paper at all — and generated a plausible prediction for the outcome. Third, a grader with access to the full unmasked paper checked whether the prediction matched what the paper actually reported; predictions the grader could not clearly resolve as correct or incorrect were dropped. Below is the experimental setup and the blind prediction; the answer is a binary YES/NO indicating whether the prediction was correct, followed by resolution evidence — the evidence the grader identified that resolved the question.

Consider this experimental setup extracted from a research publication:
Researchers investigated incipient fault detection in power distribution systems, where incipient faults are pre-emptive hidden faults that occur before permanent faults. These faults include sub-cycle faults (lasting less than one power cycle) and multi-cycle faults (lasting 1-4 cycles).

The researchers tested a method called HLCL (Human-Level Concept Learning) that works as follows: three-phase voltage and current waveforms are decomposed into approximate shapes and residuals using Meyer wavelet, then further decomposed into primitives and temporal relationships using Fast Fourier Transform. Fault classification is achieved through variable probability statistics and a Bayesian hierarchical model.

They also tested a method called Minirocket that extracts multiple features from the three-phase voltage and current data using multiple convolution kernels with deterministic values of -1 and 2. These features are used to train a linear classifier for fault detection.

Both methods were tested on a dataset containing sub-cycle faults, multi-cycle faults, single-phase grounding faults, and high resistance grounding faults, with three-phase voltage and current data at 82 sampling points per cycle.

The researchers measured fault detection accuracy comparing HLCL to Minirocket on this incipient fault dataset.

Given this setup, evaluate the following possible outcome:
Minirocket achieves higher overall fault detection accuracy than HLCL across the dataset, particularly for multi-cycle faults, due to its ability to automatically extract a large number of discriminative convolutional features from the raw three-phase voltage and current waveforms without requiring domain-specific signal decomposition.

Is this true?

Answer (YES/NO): NO